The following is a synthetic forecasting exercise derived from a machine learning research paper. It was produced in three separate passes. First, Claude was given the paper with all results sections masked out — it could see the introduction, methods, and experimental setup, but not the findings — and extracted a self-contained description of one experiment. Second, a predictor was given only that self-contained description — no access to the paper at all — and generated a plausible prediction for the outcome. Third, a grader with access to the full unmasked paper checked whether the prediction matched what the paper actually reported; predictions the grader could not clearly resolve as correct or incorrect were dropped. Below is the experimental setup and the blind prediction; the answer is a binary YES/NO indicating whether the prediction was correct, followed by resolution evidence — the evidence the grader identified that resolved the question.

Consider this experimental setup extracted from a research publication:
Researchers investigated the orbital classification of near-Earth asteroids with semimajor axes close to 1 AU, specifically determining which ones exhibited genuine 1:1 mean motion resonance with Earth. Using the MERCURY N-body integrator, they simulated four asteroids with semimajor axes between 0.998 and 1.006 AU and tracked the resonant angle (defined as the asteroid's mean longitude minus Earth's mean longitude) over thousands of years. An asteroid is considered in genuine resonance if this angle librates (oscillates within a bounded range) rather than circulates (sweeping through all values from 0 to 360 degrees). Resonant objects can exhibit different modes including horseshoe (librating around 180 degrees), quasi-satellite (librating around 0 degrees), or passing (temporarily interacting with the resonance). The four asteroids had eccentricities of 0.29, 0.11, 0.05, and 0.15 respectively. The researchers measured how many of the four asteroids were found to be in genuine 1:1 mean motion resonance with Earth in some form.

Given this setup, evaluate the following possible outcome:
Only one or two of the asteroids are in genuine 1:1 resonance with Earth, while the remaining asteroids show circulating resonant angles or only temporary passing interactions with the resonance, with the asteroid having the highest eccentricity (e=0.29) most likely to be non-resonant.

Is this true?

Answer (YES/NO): YES